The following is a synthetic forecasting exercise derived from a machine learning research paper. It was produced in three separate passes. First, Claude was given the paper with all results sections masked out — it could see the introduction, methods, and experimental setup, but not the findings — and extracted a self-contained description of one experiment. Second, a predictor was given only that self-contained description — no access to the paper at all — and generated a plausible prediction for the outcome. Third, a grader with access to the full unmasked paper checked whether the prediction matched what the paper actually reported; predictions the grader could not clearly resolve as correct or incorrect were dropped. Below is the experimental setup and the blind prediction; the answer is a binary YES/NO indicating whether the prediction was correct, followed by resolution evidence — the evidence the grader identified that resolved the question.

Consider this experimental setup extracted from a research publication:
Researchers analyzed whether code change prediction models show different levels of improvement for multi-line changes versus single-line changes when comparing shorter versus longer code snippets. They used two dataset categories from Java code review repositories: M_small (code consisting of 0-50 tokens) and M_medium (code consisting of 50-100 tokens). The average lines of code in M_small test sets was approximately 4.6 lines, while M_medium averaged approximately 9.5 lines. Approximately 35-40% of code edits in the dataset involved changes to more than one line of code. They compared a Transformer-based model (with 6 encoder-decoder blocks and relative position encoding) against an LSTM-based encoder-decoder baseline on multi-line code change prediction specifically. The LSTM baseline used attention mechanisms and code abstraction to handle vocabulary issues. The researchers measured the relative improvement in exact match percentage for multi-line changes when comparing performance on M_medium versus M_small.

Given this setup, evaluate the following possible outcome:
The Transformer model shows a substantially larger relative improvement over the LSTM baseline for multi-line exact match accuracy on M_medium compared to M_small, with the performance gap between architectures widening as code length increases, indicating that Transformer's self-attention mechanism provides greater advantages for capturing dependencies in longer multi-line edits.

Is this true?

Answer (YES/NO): YES